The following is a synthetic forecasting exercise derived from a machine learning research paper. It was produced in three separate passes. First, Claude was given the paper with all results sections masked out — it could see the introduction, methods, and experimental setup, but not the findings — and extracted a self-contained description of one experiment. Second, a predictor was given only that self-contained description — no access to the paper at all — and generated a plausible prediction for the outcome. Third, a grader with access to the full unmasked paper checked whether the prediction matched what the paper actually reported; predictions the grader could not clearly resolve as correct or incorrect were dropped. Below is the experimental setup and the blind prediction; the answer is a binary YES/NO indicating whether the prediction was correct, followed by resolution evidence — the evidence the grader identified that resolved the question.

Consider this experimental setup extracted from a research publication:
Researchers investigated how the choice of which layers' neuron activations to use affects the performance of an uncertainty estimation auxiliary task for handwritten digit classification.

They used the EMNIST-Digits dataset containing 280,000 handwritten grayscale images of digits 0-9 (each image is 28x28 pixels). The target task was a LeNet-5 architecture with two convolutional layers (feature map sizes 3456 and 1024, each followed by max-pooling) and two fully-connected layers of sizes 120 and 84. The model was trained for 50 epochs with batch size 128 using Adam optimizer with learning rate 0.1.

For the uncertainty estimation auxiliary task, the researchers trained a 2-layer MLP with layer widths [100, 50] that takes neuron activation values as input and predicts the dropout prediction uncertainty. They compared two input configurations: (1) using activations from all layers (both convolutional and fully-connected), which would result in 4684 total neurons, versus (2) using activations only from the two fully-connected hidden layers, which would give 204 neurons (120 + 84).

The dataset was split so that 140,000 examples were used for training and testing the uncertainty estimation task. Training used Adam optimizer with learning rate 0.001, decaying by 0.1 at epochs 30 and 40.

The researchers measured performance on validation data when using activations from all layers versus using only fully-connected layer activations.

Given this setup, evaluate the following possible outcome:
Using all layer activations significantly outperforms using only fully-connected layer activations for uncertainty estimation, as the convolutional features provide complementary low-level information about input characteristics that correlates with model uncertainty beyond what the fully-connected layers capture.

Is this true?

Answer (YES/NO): NO